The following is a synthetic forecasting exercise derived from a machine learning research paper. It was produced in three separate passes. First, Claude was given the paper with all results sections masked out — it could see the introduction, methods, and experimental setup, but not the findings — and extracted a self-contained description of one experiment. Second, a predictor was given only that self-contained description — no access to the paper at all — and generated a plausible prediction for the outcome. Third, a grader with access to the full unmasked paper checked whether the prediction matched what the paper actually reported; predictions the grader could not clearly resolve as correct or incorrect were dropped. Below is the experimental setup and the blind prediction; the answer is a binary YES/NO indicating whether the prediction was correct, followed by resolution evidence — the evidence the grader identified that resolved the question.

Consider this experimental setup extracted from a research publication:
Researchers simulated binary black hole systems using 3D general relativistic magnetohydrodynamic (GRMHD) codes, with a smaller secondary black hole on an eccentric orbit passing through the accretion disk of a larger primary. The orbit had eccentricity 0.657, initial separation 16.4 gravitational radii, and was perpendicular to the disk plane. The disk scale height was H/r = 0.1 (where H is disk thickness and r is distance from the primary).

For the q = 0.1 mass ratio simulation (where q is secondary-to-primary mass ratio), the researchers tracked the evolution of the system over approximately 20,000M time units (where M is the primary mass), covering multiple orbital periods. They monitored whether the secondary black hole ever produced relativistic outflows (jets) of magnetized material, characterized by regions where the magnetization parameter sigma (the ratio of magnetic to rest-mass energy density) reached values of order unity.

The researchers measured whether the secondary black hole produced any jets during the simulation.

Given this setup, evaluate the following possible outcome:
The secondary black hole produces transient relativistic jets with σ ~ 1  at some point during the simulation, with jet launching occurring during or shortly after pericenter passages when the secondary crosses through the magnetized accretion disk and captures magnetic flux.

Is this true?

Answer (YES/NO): YES